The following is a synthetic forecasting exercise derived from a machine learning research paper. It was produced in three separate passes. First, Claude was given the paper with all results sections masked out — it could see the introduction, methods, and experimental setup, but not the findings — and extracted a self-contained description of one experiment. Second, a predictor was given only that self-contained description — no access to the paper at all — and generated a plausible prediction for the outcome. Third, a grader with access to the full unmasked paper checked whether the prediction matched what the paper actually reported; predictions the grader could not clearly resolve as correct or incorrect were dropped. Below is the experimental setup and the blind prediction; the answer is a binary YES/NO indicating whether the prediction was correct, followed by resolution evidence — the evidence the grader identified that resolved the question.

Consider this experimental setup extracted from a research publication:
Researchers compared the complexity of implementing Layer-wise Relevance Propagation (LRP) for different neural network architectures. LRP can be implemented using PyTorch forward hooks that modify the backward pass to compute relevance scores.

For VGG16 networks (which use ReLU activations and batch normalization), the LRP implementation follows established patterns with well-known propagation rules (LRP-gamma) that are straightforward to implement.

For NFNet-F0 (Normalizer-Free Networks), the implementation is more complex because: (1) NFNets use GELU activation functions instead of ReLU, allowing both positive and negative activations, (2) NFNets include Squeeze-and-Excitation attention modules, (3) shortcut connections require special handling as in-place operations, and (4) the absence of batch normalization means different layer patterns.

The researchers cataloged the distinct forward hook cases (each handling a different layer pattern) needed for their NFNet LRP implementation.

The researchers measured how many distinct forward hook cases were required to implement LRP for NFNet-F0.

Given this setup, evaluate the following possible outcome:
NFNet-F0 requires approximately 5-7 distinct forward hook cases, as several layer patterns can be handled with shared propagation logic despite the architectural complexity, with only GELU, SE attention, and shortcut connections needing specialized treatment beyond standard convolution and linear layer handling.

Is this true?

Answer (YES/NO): YES